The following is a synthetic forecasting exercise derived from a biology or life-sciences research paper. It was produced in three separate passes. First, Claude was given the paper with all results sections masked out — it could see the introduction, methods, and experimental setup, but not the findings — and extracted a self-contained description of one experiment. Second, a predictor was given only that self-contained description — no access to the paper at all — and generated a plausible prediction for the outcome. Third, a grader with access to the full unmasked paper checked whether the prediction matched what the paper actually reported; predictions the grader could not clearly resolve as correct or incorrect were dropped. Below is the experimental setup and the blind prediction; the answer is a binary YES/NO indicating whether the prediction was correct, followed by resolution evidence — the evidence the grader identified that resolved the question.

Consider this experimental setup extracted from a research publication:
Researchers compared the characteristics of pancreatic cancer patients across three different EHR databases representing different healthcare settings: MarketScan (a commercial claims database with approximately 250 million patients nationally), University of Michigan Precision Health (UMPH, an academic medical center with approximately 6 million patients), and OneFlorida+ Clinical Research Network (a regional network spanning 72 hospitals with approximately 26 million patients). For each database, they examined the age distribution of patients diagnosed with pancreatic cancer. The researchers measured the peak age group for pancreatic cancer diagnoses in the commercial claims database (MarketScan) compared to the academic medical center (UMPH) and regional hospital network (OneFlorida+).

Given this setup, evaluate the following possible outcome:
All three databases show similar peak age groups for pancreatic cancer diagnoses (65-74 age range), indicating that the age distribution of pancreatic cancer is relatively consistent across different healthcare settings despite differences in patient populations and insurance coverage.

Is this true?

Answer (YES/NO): NO